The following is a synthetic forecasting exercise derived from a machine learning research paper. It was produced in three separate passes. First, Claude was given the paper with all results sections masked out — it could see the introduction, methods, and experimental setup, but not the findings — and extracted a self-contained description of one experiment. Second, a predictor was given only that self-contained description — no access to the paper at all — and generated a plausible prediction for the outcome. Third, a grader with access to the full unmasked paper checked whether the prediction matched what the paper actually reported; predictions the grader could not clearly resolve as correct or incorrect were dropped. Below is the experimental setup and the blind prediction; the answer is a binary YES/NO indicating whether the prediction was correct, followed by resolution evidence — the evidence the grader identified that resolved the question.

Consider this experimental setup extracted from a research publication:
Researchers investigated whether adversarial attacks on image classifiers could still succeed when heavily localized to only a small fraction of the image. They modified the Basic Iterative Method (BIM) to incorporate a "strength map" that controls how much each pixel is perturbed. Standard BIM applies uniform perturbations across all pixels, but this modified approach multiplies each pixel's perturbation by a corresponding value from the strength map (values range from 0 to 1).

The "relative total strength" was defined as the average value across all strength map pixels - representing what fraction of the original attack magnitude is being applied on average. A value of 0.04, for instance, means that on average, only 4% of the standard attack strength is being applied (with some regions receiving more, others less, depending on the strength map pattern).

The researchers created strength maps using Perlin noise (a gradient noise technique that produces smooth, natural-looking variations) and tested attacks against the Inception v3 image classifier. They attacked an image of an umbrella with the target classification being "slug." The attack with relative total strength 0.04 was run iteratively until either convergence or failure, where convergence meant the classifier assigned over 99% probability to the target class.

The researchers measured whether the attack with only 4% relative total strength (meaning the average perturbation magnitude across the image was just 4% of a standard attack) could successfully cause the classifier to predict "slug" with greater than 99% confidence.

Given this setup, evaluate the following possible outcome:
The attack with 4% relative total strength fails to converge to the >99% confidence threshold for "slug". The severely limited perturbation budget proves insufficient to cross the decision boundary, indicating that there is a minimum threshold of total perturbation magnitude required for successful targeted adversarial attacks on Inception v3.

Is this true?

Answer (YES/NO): NO